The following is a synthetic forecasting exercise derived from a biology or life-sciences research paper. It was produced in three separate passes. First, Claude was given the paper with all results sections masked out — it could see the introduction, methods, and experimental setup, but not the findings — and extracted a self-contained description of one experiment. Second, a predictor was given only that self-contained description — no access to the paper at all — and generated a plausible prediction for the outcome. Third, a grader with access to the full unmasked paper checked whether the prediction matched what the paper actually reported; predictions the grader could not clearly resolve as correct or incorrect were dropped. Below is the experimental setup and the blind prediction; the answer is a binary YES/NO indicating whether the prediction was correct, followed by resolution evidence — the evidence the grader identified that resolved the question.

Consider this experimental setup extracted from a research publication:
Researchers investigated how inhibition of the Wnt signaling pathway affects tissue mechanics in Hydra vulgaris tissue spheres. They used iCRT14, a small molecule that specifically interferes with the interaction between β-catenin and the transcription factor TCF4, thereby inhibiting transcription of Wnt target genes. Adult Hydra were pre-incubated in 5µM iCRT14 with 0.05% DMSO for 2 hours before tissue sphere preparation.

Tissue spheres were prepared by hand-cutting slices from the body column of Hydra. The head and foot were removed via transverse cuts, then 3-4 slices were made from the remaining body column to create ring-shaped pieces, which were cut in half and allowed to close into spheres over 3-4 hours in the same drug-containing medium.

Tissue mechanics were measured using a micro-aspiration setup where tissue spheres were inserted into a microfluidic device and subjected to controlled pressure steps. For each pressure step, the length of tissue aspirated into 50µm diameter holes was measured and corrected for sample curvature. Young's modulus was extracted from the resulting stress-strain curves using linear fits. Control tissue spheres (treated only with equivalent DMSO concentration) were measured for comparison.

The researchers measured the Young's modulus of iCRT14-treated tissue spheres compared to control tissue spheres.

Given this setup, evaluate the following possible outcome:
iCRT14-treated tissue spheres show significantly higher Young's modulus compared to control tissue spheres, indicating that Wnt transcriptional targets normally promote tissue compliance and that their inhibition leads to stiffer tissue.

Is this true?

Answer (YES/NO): NO